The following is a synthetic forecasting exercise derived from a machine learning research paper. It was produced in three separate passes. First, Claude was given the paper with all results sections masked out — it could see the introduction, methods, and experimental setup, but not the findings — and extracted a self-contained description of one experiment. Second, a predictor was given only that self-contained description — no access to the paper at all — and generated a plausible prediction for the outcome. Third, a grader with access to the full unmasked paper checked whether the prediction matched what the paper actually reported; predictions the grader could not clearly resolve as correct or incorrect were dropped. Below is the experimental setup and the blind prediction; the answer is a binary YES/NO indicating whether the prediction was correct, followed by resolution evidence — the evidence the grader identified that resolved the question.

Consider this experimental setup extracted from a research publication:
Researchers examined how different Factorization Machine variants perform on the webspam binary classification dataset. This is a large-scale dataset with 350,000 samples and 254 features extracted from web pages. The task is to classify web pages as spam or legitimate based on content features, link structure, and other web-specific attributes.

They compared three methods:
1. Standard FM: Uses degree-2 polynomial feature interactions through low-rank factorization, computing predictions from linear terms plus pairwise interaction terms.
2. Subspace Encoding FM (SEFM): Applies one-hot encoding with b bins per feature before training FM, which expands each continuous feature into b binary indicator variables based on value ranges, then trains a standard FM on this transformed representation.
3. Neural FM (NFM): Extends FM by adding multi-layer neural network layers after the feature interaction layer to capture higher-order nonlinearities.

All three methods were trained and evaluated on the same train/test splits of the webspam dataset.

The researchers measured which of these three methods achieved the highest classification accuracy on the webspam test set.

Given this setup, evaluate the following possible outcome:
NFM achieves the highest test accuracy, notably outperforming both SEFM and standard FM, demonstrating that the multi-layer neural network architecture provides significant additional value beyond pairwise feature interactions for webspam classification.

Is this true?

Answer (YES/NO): NO